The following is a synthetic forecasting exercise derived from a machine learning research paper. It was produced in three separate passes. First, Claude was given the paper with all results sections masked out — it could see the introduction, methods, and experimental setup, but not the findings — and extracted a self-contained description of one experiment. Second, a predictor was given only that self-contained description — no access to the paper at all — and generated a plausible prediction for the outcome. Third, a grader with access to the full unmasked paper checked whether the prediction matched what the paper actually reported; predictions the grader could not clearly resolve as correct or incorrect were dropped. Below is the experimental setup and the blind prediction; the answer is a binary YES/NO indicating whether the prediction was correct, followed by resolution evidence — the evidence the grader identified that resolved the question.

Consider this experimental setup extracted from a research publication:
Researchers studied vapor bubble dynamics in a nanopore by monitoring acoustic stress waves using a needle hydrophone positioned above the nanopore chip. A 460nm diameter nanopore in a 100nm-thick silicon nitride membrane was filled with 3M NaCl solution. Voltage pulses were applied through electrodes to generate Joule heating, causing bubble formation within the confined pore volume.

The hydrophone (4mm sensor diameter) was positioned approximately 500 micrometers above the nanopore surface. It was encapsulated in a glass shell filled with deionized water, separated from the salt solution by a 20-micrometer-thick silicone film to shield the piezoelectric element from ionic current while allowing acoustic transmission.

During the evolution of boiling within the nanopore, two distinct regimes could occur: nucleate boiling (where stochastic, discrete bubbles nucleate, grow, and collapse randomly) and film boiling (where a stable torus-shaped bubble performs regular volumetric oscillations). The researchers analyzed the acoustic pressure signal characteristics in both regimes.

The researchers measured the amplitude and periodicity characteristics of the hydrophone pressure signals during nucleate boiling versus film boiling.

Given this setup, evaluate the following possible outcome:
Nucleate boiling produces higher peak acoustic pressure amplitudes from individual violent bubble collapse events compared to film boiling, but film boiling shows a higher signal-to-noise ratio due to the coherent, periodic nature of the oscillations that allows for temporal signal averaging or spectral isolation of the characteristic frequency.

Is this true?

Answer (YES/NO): NO